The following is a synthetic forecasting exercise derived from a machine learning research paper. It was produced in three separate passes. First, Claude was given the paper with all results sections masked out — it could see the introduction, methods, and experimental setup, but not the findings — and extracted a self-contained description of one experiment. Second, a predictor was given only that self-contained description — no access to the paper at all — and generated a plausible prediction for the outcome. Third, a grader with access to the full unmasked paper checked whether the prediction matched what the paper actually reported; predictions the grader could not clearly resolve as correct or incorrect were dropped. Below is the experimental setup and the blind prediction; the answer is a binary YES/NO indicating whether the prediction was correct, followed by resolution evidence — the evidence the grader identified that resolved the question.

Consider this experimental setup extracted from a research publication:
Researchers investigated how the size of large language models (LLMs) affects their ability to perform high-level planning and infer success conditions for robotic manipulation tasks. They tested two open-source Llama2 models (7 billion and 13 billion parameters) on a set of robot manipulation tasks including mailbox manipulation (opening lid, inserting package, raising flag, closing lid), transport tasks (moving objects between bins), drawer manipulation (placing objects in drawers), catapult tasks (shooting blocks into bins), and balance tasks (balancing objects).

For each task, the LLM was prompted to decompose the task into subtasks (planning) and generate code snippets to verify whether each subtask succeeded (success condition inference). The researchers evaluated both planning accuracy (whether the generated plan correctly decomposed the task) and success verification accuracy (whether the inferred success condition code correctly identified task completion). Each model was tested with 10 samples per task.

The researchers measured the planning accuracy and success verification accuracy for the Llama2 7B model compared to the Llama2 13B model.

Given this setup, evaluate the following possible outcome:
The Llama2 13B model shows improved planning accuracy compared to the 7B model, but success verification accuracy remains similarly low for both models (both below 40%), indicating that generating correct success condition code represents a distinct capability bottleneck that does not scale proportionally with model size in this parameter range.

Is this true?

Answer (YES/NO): NO